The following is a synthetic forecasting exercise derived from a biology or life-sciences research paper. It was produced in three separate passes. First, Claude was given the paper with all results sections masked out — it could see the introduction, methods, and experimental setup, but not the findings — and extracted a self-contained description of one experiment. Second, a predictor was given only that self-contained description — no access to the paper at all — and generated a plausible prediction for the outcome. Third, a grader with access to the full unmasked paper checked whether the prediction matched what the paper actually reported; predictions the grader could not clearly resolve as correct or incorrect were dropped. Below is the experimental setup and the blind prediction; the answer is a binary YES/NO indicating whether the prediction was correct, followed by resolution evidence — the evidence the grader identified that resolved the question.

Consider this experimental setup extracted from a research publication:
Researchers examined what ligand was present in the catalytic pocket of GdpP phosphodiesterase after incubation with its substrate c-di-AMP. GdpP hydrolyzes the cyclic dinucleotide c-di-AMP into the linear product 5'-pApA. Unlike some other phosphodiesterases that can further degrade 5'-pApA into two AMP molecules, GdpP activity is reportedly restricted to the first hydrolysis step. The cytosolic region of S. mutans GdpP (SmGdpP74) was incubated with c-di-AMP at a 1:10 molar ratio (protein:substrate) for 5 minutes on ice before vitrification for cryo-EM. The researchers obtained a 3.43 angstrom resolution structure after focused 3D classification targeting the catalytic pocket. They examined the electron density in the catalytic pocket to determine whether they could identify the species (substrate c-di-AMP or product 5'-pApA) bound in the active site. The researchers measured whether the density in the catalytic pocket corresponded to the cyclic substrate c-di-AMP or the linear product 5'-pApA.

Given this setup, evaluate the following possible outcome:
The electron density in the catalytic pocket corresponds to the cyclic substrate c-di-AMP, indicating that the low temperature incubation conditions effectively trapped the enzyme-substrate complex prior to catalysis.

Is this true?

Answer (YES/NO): NO